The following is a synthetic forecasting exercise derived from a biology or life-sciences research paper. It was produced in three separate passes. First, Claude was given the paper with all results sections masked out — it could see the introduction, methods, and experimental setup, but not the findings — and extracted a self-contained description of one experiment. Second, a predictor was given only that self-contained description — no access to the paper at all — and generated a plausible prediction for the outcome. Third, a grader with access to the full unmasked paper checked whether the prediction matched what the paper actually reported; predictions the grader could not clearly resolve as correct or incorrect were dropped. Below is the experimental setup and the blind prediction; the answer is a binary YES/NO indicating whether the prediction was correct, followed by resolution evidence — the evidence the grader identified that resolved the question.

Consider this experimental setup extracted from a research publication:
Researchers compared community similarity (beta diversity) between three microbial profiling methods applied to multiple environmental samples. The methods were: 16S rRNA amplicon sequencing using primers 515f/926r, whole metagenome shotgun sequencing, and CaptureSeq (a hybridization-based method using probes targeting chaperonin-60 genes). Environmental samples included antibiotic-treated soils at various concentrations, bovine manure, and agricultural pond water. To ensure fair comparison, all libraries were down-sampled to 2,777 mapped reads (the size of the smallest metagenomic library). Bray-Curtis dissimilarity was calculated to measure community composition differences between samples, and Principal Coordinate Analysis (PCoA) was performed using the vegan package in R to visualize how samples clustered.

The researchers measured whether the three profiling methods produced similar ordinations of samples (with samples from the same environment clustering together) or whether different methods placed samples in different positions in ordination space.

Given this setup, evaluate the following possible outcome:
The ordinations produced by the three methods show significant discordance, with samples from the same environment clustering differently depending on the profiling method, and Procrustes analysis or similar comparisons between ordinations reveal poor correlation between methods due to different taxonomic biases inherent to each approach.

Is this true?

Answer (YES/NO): NO